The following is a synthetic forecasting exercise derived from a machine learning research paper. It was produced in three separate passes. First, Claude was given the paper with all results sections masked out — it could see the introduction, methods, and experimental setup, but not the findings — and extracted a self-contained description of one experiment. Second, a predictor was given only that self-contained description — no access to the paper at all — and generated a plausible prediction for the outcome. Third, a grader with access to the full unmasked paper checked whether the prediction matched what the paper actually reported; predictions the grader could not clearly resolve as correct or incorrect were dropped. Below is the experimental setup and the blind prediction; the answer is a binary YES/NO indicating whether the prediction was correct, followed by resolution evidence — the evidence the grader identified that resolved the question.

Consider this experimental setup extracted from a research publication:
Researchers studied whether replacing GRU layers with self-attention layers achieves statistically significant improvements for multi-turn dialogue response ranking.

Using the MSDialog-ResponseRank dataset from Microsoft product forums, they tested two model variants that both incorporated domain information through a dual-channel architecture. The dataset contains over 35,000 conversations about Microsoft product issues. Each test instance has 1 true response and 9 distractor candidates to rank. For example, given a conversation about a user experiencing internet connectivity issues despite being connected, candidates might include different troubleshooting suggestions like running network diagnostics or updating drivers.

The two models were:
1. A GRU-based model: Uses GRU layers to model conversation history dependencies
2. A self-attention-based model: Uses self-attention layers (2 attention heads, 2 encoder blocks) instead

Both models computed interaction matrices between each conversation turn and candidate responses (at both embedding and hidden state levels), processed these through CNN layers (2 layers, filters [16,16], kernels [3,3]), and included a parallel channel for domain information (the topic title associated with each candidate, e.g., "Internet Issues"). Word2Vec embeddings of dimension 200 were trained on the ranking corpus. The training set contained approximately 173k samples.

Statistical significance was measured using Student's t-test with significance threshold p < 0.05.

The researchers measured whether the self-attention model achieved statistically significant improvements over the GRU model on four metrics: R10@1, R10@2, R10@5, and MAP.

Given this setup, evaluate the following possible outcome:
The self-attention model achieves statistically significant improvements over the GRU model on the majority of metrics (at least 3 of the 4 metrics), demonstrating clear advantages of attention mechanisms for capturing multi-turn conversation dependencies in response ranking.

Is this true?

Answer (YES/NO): YES